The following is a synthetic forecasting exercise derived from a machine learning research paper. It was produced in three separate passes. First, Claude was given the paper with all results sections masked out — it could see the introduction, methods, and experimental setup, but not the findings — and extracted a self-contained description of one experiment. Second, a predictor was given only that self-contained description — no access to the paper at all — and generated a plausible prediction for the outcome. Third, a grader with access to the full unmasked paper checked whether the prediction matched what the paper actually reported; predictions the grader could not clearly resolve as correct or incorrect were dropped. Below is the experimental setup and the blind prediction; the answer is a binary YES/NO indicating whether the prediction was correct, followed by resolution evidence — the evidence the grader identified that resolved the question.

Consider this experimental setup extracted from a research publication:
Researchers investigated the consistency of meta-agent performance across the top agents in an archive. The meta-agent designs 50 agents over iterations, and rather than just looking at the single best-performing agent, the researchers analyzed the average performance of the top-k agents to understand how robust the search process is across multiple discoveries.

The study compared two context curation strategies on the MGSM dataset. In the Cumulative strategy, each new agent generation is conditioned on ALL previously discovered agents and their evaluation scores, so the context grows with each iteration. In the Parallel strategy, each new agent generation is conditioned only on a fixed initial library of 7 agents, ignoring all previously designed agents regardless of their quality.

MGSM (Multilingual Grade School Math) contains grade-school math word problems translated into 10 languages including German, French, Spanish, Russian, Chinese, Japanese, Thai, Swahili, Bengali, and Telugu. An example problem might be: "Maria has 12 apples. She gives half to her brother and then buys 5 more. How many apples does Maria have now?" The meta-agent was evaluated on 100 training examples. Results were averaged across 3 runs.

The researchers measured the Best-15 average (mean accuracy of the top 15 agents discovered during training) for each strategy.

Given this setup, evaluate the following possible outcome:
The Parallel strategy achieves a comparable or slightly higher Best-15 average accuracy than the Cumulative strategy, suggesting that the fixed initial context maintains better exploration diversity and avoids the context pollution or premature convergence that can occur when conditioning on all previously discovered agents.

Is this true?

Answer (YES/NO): NO